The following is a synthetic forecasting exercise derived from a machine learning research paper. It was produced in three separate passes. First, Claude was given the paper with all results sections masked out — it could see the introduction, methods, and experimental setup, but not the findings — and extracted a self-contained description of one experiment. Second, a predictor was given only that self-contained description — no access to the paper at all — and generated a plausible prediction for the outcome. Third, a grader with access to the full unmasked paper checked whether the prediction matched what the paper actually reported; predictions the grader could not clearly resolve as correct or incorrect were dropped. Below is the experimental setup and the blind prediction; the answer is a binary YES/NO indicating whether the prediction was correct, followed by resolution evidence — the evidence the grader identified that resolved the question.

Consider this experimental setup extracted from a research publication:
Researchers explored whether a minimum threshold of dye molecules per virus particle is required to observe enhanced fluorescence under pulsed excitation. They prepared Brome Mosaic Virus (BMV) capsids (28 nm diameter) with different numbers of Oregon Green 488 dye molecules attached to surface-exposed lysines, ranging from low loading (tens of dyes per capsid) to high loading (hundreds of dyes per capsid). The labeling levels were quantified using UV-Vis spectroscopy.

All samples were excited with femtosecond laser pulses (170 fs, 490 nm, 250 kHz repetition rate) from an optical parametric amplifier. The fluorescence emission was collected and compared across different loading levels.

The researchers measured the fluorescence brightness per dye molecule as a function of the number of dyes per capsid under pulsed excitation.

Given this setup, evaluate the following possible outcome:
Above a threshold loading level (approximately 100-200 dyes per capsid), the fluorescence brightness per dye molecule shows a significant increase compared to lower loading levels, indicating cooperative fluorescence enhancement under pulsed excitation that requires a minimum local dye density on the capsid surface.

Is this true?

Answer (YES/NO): YES